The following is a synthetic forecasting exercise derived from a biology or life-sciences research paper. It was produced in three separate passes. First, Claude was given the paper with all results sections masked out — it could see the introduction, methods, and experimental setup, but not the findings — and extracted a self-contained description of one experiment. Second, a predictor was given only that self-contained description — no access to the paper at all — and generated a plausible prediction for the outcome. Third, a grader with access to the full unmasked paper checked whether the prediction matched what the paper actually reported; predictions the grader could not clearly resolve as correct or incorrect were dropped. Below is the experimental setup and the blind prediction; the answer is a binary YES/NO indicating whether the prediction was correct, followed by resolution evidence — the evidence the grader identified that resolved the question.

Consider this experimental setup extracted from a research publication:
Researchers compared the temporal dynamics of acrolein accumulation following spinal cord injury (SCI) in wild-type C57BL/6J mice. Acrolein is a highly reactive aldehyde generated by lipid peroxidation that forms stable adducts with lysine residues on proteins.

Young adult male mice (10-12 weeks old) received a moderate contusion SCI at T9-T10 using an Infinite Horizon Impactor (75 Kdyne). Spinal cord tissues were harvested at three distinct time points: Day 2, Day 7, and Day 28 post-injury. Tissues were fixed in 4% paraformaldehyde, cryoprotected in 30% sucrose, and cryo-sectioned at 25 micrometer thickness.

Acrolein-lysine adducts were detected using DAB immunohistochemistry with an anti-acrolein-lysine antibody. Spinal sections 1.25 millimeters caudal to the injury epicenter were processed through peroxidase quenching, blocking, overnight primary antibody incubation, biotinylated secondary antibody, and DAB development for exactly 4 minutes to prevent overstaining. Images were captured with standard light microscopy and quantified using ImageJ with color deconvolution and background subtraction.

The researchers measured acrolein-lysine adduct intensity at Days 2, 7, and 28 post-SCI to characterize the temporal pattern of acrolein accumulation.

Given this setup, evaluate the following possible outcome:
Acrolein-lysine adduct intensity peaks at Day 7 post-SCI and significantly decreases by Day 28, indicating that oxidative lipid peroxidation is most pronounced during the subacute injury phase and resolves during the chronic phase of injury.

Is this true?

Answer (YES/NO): NO